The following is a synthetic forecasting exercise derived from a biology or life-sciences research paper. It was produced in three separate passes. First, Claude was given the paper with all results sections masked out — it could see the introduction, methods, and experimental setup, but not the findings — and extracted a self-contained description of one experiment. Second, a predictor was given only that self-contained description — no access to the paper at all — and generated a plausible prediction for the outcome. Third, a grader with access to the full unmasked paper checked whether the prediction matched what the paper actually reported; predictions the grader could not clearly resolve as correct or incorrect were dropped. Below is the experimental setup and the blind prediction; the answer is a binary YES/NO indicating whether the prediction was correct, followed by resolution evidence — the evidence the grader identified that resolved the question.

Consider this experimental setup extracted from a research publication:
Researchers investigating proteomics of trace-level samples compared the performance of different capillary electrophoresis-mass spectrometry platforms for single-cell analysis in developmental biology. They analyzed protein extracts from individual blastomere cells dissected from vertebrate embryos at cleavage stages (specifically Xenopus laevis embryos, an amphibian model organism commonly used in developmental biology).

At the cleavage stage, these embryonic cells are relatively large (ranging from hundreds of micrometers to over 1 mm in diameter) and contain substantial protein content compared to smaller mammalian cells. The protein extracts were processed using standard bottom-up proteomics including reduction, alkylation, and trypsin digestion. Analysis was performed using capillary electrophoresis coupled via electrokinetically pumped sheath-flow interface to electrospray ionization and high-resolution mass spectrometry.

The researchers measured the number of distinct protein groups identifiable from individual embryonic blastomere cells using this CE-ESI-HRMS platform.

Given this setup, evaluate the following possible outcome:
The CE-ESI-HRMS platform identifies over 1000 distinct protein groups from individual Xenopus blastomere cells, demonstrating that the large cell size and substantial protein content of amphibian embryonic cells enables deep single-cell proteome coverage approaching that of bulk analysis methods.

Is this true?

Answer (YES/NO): YES